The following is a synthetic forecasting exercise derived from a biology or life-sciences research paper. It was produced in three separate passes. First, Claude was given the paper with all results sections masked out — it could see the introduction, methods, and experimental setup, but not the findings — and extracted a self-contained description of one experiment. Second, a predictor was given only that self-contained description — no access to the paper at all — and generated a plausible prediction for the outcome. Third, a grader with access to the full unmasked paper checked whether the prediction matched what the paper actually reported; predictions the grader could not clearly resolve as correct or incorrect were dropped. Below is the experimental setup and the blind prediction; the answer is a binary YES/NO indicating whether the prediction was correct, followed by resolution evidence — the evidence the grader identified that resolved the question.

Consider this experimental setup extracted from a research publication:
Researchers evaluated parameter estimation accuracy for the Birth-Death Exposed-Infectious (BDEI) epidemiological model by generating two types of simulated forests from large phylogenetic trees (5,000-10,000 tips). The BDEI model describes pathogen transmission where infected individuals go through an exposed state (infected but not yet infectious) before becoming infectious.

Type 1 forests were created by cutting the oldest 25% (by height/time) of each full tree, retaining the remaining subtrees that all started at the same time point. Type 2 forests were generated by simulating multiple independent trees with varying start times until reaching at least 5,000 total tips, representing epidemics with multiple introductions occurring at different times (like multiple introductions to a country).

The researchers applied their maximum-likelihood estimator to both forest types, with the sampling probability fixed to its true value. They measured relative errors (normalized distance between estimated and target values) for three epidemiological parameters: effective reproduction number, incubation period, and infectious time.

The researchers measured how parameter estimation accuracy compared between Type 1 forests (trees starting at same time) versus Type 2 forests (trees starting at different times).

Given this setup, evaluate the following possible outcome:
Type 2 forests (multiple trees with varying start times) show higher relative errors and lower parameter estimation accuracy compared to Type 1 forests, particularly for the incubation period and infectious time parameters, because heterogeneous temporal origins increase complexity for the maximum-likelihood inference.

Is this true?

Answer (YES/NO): YES